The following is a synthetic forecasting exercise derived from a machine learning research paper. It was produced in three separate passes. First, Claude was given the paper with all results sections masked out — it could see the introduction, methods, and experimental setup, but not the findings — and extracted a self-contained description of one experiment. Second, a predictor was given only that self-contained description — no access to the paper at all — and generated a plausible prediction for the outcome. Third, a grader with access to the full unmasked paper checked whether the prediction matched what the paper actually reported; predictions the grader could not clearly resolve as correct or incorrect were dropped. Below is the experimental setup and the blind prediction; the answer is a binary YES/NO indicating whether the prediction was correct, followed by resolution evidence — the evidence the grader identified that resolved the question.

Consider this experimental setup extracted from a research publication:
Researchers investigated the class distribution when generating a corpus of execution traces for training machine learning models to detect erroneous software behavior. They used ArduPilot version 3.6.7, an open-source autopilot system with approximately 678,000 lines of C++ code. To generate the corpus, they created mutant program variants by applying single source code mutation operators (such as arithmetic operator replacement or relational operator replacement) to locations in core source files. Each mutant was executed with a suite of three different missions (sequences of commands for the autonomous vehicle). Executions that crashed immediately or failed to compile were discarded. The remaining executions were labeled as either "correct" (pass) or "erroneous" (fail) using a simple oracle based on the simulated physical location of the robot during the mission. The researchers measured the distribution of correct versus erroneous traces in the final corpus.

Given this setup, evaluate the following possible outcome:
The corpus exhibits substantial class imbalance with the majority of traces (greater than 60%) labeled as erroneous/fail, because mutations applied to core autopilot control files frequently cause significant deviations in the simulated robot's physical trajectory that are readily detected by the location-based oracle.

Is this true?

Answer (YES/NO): NO